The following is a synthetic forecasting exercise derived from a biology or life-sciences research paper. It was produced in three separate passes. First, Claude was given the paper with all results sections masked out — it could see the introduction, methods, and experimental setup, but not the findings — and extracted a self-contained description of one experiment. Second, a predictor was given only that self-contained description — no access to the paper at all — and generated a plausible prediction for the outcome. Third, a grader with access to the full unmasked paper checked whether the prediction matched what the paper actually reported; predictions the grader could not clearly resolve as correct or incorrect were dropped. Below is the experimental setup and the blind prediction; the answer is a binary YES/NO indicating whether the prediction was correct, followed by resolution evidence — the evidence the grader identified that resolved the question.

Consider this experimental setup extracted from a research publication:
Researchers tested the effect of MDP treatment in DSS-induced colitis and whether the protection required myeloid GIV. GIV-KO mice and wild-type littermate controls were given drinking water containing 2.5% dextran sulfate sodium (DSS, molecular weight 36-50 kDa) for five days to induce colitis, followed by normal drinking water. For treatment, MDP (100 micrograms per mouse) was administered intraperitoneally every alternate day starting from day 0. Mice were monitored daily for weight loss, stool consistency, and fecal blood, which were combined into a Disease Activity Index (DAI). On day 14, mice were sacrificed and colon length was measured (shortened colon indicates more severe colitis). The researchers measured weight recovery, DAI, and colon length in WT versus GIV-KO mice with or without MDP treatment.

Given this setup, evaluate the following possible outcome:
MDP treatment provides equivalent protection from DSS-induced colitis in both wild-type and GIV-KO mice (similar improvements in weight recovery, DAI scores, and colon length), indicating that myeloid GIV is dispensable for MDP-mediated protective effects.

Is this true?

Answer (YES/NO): NO